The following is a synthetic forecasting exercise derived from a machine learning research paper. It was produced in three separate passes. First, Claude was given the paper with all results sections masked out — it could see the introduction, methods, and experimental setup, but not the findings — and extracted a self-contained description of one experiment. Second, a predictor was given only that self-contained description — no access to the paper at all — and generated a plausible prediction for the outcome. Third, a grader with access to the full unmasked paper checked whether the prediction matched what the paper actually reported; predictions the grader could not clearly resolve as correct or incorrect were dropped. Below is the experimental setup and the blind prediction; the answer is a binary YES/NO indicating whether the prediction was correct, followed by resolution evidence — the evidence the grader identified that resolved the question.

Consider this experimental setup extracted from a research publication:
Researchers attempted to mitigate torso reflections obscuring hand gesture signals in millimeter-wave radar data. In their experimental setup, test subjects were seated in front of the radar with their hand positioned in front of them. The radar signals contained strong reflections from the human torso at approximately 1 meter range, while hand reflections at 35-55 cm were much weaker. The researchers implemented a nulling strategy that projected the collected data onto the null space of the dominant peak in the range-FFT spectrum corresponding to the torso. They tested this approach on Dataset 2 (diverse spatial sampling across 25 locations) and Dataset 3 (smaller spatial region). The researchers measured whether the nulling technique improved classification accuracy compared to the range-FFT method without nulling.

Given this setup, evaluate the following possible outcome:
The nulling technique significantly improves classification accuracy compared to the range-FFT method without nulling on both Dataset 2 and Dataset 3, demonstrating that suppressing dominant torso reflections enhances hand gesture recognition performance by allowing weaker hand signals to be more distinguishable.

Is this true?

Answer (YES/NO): NO